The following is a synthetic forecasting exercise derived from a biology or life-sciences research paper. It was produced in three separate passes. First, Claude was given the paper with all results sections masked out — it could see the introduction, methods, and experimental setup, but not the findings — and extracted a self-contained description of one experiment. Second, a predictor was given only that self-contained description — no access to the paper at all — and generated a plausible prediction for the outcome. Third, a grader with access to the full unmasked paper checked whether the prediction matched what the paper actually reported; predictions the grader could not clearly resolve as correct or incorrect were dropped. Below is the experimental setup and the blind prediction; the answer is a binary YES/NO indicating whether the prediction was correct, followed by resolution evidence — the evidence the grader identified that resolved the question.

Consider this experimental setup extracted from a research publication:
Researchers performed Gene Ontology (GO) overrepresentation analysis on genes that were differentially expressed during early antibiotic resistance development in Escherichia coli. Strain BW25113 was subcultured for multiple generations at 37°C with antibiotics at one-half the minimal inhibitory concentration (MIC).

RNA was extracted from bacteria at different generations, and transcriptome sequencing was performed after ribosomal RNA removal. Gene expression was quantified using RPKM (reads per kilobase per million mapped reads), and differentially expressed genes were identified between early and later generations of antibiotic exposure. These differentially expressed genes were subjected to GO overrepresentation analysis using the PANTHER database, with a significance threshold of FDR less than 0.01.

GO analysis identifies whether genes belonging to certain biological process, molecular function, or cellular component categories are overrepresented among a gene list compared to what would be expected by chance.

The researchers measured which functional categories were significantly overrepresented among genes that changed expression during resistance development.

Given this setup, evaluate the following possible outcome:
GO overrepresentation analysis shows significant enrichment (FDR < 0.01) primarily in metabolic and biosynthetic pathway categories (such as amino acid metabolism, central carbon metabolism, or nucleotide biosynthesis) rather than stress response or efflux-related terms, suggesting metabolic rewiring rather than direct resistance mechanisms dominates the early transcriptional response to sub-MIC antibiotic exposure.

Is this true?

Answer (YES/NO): NO